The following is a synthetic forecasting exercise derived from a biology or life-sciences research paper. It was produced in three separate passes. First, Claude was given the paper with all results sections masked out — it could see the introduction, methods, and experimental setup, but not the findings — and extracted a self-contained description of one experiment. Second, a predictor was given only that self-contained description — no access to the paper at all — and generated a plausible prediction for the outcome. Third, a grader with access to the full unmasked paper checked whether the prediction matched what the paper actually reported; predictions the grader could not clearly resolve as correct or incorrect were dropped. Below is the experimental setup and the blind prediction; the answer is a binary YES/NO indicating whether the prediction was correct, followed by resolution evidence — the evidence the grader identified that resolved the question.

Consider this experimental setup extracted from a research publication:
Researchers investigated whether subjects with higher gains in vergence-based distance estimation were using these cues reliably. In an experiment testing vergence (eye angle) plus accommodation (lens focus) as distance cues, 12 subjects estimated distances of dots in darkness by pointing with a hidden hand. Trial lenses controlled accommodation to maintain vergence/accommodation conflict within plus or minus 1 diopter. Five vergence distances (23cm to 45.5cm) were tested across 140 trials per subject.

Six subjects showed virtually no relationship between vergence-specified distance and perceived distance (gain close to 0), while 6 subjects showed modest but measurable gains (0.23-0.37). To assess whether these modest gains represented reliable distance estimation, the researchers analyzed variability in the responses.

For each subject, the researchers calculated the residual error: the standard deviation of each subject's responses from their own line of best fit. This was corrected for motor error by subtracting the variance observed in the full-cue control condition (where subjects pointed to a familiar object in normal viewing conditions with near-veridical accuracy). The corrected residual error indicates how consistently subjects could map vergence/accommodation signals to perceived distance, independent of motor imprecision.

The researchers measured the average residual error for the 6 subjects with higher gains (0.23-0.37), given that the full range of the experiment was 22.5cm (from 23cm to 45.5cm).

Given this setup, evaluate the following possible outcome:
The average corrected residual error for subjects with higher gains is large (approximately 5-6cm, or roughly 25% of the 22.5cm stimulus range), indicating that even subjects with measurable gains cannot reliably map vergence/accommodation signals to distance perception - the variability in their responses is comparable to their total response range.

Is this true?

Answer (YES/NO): NO